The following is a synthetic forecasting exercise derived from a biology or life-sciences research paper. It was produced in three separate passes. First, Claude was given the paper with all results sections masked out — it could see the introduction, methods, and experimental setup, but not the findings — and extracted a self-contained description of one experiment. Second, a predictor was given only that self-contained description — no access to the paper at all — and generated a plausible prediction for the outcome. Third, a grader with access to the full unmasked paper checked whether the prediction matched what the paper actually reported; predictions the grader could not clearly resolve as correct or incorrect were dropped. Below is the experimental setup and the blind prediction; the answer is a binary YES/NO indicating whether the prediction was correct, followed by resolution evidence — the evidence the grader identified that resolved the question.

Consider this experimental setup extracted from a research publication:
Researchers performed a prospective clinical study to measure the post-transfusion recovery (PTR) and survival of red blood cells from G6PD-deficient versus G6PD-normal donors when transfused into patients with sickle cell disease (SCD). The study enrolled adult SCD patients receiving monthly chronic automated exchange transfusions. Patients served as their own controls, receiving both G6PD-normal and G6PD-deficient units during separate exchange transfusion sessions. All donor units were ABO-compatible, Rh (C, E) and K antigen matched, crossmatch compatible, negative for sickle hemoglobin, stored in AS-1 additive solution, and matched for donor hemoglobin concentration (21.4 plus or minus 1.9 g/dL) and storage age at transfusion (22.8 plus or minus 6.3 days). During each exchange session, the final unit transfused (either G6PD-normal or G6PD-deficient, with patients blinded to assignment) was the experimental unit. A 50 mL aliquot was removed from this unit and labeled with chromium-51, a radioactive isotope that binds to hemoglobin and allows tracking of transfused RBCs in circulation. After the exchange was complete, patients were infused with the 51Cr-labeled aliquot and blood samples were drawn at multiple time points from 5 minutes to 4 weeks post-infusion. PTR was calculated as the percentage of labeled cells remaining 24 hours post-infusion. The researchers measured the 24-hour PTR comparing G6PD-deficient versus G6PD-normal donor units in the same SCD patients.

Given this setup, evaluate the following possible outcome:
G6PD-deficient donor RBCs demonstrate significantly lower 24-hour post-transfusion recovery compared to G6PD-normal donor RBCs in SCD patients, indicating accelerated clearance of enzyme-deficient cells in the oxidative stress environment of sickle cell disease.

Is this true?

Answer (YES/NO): YES